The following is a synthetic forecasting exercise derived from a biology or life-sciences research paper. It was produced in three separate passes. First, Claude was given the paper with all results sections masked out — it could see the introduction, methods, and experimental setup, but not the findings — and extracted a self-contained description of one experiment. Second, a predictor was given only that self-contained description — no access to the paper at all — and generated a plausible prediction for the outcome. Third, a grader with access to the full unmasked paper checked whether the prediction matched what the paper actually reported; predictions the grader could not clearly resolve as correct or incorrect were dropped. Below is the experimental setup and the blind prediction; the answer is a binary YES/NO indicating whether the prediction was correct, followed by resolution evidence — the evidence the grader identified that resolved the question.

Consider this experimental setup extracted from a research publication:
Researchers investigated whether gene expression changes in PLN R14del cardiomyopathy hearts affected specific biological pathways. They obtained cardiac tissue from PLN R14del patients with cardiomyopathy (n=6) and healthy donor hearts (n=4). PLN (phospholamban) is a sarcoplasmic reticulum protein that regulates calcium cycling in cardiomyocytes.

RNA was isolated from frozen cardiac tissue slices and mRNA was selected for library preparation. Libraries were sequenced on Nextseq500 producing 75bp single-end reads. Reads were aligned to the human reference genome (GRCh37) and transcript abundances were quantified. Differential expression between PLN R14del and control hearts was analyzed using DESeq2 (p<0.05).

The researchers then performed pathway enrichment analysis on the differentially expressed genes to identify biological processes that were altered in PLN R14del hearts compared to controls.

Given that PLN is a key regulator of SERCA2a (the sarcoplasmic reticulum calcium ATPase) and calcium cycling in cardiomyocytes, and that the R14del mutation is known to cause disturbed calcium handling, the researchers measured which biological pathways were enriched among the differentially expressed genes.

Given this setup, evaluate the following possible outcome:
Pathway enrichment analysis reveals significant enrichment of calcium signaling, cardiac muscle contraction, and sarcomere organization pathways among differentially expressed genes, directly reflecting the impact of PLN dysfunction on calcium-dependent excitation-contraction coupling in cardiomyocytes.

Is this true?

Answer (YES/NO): NO